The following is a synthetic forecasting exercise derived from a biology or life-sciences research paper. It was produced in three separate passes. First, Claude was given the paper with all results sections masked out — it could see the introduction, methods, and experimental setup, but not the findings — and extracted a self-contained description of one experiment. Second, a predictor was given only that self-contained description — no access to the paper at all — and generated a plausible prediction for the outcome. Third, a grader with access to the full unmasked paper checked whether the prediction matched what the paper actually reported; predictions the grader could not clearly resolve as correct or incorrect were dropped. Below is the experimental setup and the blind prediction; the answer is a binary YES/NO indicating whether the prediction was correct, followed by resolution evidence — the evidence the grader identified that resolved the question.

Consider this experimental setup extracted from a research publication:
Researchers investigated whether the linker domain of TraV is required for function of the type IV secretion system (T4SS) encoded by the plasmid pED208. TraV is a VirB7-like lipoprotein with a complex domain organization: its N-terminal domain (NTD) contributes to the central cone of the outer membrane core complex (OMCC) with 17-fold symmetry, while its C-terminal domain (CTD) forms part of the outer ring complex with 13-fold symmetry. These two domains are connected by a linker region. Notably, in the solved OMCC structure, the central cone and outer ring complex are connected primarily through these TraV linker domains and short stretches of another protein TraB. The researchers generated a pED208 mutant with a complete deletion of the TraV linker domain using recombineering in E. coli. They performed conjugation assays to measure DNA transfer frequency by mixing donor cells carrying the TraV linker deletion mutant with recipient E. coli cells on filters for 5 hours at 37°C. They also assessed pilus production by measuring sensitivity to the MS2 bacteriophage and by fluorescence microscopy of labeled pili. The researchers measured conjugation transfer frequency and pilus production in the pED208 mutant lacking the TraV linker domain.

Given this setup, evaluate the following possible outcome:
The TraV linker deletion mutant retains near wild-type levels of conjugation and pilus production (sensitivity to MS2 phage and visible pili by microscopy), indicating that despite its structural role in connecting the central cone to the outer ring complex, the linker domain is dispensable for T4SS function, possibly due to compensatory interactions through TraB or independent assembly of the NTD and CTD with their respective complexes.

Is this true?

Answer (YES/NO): YES